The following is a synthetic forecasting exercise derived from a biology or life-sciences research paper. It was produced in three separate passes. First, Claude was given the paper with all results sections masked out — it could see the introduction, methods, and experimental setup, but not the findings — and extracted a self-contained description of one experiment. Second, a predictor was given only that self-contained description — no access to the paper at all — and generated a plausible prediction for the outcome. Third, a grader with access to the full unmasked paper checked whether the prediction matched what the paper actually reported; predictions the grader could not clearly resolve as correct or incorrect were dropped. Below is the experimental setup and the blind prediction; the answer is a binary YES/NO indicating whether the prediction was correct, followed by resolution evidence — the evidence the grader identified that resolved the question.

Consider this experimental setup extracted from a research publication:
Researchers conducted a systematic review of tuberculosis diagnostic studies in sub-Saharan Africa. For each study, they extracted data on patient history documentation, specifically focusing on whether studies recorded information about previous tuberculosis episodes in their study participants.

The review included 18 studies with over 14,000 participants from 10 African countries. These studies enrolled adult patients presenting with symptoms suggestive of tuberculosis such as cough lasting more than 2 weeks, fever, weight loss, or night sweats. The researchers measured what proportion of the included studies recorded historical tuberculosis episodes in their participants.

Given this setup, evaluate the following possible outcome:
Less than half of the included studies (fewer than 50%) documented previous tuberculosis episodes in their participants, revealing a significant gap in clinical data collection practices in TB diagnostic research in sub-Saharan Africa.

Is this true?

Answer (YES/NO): NO